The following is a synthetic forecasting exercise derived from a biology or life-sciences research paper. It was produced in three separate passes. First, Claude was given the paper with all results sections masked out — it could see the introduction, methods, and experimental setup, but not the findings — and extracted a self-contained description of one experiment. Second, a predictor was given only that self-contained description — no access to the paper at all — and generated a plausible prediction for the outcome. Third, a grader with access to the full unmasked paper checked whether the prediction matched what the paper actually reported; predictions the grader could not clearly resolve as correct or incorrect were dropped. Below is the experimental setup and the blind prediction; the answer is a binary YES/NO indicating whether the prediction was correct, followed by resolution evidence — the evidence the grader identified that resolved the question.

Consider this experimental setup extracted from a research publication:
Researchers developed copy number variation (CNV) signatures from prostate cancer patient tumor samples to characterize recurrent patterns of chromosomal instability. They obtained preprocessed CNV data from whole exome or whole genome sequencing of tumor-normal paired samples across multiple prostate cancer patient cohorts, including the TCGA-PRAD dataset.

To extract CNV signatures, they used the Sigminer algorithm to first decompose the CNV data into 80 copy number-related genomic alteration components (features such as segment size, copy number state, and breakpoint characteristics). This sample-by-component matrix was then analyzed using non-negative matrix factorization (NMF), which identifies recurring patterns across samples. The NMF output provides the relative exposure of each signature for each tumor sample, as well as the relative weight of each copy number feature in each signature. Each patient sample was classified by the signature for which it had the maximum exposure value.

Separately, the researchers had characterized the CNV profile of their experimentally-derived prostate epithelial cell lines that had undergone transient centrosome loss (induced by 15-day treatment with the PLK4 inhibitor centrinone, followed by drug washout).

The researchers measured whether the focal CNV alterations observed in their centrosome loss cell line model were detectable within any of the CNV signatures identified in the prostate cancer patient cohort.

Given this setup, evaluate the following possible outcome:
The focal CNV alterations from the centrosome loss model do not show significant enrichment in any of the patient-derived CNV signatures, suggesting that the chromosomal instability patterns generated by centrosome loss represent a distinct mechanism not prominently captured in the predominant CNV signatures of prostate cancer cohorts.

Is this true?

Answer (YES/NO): NO